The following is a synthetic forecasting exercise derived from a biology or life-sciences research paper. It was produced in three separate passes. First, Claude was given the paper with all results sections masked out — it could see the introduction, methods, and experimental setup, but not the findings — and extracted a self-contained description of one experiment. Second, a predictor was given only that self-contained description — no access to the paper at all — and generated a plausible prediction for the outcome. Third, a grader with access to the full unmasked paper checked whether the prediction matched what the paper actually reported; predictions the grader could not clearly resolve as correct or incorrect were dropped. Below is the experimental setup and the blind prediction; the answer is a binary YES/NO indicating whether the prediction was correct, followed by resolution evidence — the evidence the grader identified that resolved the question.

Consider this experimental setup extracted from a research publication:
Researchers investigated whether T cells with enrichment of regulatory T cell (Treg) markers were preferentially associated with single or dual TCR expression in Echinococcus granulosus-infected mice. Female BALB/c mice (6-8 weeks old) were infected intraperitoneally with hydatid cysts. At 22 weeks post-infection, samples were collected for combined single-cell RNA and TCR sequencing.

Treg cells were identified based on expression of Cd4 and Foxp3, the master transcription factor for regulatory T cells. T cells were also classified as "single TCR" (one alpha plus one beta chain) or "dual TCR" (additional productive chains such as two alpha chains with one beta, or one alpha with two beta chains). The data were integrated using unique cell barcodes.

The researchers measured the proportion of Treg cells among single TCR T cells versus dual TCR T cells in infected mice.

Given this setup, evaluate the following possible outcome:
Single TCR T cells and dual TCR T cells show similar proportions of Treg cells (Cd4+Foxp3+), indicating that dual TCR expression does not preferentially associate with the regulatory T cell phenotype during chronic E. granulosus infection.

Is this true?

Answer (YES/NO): NO